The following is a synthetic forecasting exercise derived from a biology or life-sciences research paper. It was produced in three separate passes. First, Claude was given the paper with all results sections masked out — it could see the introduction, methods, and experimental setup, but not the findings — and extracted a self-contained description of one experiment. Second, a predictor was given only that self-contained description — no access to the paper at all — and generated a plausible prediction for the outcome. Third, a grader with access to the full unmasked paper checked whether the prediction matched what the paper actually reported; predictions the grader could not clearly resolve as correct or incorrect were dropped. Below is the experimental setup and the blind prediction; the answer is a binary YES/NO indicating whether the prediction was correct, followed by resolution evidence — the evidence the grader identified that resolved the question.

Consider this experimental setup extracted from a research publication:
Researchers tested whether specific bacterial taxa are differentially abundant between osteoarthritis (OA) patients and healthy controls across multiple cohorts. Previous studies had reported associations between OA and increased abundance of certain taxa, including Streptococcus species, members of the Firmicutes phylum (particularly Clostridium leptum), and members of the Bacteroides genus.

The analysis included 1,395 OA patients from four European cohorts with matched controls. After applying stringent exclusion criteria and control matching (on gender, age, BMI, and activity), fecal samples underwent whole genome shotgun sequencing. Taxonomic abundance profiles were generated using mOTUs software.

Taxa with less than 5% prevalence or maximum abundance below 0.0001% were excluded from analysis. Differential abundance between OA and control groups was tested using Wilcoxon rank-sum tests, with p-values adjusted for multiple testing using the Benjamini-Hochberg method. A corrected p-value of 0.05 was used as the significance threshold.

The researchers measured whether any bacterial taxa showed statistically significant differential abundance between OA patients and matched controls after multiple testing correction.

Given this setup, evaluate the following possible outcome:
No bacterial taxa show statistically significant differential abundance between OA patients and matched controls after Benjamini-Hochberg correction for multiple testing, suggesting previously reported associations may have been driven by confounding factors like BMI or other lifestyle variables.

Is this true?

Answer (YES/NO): YES